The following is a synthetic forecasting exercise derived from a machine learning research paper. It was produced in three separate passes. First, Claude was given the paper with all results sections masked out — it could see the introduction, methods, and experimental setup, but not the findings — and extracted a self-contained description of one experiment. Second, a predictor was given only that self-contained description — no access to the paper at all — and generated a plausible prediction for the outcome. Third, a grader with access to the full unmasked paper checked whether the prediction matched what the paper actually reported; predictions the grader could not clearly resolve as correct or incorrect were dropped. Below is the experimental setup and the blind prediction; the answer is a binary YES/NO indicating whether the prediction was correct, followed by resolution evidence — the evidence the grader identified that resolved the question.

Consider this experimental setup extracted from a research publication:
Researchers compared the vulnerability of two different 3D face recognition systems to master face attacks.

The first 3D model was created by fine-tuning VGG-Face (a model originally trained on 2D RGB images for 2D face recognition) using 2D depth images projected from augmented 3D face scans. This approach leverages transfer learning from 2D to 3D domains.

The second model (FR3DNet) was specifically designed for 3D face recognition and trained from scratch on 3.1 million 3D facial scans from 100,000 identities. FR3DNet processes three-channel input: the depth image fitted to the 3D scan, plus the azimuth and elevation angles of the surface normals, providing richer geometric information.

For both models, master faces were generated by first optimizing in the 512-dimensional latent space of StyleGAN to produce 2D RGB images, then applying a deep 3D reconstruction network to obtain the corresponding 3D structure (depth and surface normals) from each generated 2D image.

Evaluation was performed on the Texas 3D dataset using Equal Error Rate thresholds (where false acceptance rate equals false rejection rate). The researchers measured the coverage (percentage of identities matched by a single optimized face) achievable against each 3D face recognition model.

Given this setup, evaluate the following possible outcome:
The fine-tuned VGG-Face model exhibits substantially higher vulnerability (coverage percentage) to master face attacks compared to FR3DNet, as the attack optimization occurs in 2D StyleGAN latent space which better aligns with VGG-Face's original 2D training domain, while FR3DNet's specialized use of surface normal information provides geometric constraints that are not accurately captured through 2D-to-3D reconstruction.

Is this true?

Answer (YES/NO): NO